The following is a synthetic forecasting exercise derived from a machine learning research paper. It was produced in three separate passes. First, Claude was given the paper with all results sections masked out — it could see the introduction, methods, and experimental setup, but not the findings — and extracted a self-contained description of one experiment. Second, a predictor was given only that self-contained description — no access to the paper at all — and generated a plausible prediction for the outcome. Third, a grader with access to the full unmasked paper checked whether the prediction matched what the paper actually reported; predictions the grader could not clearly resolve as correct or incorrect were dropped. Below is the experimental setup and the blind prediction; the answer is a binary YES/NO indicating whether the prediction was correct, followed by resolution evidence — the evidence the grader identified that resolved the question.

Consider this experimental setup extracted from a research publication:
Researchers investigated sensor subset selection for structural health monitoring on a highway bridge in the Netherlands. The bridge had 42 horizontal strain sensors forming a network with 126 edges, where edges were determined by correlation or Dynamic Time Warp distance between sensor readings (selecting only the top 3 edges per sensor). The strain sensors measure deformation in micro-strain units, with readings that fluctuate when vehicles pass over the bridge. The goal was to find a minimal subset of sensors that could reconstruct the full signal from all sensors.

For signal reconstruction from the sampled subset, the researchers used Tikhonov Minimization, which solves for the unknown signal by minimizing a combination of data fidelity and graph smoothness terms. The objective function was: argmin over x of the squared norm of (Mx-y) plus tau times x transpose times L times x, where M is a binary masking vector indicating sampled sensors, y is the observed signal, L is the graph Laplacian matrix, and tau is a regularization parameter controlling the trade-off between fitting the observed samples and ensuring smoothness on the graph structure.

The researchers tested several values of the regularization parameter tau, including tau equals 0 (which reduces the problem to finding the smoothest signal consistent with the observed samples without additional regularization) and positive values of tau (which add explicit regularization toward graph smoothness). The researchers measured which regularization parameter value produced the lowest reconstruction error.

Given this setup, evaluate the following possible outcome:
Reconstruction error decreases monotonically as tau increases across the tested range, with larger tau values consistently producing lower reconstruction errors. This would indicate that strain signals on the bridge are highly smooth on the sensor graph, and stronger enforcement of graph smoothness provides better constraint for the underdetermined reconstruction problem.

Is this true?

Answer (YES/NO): NO